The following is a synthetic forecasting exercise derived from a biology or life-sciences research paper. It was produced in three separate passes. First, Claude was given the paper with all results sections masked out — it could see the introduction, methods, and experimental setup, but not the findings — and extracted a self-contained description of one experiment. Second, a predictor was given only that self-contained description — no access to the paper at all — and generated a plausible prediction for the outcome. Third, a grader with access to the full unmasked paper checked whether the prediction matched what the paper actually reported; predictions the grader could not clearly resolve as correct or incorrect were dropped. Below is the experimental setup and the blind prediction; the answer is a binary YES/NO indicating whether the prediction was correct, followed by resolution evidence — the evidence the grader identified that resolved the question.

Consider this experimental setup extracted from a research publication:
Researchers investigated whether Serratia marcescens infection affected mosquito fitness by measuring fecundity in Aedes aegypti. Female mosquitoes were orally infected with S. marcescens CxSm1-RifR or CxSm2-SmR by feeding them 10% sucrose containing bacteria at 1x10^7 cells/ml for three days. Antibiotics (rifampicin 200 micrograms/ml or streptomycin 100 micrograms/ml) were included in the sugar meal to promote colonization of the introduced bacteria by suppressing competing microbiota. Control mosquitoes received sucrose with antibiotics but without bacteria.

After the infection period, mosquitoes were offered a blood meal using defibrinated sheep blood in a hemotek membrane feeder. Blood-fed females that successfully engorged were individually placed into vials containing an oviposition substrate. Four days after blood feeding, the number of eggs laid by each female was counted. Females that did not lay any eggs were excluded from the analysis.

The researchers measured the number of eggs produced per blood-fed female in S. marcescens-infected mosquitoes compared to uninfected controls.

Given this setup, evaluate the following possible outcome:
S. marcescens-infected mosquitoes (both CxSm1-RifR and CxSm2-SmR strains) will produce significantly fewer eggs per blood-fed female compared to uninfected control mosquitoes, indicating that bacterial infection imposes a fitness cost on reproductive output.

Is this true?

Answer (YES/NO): NO